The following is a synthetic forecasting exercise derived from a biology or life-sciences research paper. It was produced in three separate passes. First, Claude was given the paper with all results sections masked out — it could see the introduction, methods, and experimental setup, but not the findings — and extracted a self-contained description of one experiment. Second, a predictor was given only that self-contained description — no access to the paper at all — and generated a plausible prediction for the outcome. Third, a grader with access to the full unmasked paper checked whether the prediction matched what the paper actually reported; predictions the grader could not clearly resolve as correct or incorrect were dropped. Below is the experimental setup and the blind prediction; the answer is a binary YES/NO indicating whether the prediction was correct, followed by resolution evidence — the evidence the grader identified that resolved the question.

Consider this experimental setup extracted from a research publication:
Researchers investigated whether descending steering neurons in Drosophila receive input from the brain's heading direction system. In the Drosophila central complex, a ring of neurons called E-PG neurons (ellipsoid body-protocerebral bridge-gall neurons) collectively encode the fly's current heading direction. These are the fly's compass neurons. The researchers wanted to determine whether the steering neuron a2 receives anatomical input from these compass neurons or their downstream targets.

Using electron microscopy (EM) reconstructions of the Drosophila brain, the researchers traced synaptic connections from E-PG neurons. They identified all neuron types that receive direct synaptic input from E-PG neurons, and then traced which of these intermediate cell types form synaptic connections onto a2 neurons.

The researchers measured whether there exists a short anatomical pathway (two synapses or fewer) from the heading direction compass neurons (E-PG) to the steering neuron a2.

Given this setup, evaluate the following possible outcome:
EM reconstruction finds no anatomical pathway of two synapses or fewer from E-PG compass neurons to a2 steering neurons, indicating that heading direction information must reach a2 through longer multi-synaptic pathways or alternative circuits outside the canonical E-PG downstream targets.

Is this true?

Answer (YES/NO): NO